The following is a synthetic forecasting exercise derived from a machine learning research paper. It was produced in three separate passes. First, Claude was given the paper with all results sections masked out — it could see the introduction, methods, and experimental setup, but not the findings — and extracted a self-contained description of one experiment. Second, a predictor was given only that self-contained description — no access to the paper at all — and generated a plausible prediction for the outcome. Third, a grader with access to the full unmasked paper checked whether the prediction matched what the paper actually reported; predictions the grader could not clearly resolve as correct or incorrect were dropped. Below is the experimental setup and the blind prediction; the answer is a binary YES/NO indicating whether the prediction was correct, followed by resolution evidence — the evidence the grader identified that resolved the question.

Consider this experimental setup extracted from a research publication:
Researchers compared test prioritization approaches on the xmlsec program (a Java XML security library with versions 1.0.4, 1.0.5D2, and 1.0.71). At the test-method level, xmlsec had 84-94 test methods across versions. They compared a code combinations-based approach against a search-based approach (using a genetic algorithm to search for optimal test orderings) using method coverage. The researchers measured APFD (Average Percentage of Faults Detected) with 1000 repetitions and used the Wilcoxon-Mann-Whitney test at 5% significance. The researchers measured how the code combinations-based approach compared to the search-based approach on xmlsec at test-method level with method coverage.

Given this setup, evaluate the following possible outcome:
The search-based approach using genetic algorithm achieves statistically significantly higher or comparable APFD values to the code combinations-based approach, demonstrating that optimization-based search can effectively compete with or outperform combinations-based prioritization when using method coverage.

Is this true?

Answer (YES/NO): NO